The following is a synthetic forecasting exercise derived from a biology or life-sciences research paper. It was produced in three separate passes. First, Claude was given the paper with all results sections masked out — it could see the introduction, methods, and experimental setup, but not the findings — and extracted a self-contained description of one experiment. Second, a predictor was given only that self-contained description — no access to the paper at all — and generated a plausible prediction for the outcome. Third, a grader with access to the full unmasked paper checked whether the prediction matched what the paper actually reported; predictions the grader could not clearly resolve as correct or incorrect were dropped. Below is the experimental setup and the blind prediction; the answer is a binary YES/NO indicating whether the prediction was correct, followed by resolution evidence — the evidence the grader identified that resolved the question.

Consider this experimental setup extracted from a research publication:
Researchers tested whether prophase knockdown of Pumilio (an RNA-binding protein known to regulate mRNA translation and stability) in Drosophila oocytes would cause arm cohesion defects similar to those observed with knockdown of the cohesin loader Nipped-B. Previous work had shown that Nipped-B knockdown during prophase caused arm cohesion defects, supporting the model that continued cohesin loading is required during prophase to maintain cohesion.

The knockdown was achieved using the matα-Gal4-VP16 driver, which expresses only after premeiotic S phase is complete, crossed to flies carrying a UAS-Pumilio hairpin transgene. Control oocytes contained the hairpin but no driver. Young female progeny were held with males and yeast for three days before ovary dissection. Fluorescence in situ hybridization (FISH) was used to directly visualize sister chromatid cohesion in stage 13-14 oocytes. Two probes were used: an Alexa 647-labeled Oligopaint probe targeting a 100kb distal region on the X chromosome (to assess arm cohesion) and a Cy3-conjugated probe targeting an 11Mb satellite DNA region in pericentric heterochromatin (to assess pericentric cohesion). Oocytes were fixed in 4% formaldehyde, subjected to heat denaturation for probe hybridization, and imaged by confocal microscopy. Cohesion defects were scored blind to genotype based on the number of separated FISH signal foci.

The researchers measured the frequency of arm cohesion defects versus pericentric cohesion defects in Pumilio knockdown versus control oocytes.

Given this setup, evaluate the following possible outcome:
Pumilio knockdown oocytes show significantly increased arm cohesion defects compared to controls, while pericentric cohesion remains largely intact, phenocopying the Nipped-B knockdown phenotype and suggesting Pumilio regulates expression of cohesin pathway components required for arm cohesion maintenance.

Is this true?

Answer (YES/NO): YES